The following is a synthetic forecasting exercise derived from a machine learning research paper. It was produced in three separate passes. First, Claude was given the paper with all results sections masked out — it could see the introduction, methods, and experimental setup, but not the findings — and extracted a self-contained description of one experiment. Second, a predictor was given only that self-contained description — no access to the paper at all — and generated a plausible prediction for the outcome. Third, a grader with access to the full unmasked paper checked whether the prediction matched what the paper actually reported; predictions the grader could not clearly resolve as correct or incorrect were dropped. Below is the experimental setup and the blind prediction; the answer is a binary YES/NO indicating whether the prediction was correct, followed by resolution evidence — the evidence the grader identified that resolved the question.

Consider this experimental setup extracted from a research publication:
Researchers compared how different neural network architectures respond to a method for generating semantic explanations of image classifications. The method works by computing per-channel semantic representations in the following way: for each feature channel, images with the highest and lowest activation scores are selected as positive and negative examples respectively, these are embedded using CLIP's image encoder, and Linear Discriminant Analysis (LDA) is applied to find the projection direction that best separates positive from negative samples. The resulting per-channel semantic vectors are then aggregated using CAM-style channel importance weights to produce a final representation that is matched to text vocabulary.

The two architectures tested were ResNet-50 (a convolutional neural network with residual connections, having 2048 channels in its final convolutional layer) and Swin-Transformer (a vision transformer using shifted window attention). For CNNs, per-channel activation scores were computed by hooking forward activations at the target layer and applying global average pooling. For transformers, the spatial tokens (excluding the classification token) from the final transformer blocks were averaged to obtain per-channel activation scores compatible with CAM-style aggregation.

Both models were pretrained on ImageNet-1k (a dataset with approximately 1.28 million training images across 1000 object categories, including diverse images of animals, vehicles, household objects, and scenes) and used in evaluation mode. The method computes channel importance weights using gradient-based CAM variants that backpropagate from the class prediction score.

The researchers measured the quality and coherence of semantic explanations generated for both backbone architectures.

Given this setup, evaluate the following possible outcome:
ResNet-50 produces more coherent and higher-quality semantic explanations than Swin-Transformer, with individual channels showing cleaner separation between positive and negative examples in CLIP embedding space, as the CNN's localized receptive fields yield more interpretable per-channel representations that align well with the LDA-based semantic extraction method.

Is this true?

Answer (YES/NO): NO